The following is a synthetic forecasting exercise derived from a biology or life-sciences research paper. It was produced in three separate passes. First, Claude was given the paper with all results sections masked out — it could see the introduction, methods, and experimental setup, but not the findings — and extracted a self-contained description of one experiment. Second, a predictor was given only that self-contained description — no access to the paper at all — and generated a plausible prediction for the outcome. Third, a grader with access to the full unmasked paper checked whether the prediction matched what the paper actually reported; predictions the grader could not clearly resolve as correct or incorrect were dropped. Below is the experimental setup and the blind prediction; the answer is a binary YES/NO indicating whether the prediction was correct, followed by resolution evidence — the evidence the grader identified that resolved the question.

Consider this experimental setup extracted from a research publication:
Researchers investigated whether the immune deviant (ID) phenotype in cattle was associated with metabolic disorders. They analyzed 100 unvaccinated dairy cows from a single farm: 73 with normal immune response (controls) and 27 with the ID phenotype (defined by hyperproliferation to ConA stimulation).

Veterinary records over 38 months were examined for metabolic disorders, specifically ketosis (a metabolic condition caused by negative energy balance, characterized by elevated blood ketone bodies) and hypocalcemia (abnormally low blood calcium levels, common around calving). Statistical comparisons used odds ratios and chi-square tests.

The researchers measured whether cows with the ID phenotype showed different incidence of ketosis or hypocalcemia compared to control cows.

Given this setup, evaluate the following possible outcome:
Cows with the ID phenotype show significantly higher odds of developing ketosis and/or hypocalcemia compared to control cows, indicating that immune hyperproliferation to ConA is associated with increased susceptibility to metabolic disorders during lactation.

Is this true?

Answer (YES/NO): NO